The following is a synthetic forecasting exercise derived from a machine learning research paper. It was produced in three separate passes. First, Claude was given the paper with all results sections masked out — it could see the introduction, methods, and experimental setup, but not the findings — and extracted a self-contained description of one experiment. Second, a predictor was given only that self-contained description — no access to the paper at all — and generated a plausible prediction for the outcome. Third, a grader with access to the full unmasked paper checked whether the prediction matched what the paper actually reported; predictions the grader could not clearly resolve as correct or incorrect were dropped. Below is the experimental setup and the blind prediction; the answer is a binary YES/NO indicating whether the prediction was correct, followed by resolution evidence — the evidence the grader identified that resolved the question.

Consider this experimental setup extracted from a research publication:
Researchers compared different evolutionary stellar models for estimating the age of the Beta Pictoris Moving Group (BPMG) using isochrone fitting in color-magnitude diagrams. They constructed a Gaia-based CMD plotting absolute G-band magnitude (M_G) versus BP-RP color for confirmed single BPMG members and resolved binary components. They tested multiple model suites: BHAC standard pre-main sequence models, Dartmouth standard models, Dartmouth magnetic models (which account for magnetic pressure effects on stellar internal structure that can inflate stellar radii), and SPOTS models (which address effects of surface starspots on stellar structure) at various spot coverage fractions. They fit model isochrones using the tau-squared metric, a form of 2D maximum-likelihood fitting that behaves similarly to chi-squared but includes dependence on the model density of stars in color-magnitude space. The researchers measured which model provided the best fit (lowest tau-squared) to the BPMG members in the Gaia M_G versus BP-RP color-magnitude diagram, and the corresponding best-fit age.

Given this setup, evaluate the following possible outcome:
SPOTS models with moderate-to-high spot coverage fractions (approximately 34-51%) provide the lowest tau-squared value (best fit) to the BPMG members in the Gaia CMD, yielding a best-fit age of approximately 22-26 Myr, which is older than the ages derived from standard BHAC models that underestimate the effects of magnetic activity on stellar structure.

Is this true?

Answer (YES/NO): NO